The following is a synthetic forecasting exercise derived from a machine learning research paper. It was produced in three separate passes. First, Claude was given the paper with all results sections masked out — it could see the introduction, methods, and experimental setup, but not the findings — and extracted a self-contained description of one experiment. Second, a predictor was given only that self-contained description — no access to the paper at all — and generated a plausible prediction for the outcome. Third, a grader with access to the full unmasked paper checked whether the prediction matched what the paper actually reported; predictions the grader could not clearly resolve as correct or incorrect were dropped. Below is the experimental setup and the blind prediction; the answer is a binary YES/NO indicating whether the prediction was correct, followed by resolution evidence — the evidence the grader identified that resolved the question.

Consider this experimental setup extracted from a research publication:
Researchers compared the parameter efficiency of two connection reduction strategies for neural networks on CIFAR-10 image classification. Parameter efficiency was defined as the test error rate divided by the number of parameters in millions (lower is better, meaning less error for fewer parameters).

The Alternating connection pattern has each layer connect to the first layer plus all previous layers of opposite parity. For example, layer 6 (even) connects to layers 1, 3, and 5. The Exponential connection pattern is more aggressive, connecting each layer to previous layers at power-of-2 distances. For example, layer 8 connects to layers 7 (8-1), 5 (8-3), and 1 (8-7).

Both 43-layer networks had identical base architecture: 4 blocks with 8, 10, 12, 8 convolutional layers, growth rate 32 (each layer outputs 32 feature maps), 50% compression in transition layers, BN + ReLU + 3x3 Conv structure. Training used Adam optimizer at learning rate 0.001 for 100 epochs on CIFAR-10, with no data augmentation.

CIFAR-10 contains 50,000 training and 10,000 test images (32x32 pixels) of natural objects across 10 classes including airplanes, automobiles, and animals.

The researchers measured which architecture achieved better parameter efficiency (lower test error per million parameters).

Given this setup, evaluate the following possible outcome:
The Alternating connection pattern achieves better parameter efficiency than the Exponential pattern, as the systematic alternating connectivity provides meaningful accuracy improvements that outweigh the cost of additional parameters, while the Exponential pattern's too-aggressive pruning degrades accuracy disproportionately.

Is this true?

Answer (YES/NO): YES